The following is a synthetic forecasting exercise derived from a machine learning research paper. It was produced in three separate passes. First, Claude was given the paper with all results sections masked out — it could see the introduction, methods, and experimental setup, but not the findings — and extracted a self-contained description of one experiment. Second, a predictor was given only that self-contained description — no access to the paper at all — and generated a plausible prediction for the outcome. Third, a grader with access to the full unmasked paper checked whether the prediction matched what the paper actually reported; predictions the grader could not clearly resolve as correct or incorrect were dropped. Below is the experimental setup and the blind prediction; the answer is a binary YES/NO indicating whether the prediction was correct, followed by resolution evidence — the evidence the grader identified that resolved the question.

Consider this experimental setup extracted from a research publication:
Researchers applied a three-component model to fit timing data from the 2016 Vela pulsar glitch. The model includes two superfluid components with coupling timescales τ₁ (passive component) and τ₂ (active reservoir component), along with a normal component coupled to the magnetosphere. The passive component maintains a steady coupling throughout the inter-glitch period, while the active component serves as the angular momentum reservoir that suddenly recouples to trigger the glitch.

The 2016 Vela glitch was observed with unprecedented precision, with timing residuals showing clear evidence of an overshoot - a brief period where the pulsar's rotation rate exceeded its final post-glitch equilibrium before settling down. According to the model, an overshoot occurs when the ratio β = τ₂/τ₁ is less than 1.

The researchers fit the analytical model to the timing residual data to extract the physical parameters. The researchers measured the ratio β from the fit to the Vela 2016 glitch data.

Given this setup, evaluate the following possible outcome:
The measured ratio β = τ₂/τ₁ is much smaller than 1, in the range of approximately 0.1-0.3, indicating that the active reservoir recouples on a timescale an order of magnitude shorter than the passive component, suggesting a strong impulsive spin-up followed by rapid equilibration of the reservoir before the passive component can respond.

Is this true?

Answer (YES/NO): NO